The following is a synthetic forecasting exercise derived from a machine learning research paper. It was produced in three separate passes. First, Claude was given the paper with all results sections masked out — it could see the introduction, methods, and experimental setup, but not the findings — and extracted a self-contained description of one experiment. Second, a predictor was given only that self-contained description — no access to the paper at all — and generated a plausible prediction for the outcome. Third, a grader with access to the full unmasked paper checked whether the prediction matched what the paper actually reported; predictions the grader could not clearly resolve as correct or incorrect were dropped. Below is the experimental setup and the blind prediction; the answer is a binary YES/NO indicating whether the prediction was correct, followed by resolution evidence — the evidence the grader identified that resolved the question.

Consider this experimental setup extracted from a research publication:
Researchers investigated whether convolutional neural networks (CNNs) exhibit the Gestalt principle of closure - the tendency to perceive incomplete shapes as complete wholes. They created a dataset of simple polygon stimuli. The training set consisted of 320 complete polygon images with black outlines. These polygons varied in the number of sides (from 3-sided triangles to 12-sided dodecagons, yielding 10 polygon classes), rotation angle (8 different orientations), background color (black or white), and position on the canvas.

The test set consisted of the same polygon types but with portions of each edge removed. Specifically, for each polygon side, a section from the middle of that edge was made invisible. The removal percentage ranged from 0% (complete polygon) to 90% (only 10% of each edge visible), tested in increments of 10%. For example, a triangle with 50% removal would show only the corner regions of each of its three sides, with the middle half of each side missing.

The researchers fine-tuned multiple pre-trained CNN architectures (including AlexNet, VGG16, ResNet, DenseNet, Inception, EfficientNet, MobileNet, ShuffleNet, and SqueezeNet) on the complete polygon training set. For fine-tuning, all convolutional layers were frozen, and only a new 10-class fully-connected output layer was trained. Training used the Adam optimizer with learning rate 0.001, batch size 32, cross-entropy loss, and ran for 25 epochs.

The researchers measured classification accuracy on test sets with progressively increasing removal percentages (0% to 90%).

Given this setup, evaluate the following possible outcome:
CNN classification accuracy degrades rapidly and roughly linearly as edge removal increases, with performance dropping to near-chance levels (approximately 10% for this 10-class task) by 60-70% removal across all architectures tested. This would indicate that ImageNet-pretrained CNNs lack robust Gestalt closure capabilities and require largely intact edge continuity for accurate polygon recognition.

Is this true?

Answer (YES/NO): NO